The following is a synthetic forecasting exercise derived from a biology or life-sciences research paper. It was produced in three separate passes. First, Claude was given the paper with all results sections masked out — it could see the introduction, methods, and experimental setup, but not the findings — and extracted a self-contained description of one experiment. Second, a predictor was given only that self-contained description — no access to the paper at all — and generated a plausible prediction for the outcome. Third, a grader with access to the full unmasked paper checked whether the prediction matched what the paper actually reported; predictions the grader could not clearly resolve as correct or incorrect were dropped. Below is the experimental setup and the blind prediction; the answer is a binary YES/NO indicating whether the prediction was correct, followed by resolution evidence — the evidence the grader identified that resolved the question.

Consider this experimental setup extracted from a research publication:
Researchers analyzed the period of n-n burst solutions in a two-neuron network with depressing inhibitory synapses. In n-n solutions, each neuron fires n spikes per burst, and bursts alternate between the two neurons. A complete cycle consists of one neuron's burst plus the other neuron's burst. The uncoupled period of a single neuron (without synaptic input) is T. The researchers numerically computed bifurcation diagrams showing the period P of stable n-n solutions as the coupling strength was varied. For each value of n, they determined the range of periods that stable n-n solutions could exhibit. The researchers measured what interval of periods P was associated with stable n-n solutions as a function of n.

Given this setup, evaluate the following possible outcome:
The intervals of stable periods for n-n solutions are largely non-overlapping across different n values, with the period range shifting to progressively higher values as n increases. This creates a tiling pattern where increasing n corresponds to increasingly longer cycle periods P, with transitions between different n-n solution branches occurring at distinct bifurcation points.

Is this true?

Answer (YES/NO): YES